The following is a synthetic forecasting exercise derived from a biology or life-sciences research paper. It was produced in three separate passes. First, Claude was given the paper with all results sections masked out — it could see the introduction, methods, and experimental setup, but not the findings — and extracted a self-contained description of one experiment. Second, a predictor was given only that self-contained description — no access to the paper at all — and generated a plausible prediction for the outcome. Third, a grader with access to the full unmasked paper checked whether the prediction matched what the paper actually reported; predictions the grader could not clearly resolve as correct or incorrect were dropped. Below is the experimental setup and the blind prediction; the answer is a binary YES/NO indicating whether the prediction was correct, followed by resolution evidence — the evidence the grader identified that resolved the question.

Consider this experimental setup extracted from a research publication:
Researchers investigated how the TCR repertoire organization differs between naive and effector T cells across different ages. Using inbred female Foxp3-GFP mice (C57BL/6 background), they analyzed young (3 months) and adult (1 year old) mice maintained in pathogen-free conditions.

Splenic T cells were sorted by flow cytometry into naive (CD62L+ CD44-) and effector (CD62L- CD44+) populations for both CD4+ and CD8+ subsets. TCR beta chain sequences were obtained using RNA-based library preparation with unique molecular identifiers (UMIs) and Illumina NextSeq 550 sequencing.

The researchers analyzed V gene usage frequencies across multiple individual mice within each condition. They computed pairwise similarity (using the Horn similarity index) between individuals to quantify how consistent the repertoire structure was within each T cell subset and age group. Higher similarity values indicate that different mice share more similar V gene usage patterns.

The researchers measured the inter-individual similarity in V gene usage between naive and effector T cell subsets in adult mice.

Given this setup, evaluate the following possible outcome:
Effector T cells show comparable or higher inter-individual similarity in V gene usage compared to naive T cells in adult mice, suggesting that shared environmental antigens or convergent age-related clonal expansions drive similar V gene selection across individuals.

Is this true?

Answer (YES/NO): NO